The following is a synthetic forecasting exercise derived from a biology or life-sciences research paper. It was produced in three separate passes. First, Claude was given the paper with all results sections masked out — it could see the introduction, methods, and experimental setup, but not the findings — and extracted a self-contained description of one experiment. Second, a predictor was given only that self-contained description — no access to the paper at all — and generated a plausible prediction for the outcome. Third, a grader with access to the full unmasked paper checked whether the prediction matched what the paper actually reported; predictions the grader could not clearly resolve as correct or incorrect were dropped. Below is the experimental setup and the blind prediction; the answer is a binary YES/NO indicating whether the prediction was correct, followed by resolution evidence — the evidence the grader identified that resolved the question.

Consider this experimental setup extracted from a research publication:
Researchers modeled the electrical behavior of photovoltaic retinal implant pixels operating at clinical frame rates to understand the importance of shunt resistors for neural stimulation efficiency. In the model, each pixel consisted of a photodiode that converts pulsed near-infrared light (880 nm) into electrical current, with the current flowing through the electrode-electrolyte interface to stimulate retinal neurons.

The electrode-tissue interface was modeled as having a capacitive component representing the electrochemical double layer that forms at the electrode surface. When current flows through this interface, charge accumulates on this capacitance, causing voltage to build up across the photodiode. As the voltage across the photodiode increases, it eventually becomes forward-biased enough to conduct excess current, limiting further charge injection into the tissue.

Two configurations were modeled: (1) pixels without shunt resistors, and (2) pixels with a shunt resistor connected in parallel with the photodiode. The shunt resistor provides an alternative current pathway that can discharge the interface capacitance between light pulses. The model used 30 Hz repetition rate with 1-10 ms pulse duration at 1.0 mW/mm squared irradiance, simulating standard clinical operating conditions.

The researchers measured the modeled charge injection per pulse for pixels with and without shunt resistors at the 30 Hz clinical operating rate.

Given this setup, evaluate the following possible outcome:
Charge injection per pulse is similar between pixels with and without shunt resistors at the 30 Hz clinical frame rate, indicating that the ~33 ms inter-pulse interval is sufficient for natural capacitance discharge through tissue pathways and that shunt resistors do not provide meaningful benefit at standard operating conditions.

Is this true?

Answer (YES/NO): NO